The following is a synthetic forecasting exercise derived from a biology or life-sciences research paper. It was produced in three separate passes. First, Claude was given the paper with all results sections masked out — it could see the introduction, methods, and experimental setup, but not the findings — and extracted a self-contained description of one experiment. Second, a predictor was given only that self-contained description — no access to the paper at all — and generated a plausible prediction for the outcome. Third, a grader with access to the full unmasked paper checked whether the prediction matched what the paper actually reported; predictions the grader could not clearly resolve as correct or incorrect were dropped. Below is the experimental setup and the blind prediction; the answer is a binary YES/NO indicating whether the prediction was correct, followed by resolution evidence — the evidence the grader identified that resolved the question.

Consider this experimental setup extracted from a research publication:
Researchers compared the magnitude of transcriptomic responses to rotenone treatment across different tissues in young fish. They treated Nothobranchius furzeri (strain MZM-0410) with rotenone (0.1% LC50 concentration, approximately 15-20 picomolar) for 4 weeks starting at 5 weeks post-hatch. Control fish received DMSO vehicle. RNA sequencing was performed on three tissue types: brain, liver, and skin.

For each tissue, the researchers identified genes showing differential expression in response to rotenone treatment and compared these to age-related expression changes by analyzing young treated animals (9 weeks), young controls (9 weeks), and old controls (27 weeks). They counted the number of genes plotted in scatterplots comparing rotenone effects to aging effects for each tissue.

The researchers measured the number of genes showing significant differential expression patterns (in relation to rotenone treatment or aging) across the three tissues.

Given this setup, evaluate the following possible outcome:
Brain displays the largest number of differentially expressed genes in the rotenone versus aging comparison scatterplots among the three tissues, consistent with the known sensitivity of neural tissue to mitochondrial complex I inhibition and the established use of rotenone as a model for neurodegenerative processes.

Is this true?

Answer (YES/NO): NO